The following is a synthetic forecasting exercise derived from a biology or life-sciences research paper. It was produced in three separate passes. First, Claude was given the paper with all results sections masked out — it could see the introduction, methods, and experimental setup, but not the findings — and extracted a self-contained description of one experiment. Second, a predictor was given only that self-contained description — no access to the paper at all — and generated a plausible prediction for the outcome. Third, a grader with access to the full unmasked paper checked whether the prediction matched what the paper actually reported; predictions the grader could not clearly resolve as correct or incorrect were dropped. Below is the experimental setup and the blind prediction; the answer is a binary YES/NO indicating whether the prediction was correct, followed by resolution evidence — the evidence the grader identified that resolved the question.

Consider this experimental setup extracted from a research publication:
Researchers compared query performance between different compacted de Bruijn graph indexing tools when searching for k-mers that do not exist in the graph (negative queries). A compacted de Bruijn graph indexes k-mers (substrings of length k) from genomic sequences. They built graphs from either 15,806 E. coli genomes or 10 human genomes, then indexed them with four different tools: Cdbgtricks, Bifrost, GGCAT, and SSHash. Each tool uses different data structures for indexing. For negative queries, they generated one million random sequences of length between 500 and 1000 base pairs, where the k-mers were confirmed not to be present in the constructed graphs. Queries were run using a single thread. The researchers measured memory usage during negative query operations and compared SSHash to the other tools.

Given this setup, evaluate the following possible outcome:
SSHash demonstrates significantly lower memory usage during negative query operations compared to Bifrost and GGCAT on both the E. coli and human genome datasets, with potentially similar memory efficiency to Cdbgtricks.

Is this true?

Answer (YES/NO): NO